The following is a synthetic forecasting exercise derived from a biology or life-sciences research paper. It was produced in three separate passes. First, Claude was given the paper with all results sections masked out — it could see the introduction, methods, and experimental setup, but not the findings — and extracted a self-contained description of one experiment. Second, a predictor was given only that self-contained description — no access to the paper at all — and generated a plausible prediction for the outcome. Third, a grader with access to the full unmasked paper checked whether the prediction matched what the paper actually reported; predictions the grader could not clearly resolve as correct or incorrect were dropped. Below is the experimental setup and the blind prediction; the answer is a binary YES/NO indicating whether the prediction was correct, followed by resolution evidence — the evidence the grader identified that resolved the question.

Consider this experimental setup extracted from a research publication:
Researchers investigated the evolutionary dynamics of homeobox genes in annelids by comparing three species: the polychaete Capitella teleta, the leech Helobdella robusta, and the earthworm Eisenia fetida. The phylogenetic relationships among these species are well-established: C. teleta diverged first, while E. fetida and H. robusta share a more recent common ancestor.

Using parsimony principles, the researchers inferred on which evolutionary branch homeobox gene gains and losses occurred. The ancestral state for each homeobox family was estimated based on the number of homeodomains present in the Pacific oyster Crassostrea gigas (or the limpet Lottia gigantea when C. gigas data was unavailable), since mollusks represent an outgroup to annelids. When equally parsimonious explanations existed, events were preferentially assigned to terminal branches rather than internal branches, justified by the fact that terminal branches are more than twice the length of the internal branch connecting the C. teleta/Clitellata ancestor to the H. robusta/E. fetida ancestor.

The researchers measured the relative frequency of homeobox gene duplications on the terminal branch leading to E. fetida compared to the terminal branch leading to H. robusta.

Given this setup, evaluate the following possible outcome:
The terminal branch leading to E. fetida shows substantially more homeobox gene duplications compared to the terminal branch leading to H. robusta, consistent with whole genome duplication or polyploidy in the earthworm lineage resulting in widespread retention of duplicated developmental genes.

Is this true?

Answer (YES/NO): YES